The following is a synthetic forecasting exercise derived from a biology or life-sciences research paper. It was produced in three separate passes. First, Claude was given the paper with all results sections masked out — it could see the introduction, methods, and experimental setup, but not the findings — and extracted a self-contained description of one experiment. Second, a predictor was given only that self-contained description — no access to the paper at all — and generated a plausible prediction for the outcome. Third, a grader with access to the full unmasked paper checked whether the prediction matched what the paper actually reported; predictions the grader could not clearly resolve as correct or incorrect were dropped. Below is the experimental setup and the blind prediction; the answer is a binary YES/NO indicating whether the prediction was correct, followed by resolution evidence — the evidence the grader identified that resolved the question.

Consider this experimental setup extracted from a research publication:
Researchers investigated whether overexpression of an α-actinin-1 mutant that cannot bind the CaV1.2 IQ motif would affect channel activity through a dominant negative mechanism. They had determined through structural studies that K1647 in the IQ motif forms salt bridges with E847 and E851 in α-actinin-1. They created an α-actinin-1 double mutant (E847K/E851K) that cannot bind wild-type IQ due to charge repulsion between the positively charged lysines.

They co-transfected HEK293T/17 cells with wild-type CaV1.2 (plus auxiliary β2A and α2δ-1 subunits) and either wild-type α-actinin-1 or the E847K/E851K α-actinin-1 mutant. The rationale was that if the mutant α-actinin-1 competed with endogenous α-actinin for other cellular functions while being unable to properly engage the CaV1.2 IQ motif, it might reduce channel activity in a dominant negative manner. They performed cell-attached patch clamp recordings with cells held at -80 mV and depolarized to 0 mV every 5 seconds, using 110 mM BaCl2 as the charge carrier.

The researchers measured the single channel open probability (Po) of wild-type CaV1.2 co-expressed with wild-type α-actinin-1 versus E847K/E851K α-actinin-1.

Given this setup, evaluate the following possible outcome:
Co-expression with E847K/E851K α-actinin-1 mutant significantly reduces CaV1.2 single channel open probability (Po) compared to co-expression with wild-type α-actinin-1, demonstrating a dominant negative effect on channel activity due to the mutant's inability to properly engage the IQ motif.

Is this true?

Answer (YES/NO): NO